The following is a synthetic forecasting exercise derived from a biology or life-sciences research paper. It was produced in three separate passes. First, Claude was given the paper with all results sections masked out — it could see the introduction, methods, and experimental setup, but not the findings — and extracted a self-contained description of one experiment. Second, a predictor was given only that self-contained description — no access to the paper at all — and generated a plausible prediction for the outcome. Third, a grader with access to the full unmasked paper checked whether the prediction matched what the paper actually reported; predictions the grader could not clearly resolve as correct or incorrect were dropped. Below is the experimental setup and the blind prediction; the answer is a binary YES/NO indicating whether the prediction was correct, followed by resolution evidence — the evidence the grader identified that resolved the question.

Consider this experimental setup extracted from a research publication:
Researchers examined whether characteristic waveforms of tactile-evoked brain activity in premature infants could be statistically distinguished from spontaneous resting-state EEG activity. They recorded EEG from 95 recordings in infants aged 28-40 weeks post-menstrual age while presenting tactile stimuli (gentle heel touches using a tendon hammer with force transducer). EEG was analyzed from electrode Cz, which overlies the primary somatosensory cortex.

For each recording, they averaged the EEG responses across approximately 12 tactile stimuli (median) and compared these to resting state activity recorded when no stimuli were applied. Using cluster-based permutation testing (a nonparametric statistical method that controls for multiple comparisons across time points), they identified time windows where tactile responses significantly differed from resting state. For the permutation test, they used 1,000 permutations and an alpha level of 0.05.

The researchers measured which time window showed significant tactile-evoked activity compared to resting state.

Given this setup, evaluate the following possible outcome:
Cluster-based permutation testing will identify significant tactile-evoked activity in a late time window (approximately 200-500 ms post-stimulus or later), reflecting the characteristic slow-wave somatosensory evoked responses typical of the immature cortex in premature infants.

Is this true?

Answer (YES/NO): NO